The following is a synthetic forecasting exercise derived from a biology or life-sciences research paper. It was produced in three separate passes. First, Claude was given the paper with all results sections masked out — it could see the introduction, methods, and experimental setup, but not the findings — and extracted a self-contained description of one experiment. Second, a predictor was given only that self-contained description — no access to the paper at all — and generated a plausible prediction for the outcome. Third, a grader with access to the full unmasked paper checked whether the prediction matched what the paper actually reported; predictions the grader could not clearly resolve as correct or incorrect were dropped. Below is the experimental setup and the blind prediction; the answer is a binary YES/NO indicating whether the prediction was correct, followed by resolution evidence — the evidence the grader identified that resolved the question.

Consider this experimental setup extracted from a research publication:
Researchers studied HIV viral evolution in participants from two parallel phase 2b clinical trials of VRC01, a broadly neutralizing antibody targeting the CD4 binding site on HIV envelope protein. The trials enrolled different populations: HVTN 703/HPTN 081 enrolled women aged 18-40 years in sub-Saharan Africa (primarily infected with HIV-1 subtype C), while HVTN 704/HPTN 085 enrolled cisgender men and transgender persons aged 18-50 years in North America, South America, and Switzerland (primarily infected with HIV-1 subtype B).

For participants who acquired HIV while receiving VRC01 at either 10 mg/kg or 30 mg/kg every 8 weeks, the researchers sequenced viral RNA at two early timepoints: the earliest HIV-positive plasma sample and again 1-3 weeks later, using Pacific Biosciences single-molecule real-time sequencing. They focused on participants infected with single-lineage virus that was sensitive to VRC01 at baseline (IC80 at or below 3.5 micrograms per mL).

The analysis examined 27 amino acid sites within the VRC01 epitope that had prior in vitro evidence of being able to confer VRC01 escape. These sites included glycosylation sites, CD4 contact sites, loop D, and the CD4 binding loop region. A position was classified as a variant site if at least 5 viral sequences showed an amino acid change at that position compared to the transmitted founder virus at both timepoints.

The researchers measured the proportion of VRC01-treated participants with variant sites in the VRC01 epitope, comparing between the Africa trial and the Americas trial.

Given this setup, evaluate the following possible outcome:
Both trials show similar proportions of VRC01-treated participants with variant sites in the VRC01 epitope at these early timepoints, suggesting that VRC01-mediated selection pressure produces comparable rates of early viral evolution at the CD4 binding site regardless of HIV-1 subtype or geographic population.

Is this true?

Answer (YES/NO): NO